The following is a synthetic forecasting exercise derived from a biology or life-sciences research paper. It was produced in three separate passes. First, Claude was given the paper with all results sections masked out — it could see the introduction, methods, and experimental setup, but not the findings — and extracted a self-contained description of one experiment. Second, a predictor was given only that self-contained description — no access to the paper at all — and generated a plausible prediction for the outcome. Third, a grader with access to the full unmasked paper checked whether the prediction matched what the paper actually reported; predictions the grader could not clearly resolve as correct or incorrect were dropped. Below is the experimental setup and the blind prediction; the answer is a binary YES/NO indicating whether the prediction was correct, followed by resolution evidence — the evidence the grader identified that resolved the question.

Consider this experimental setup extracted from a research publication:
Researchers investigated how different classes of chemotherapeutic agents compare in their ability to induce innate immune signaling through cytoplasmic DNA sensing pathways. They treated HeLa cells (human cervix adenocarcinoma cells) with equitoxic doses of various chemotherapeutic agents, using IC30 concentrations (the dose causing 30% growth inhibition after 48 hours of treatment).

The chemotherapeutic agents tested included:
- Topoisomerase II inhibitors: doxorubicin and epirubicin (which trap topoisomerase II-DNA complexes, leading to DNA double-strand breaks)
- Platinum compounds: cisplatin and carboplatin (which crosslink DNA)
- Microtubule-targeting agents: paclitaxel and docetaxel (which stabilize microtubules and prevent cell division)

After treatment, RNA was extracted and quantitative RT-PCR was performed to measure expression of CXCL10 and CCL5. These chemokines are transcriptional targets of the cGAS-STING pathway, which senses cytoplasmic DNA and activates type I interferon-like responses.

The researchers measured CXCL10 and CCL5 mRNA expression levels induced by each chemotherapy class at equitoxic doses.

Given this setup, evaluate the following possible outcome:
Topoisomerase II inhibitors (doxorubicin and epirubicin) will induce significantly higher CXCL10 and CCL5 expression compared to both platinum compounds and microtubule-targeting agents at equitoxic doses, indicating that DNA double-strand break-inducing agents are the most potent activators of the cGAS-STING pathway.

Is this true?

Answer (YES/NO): YES